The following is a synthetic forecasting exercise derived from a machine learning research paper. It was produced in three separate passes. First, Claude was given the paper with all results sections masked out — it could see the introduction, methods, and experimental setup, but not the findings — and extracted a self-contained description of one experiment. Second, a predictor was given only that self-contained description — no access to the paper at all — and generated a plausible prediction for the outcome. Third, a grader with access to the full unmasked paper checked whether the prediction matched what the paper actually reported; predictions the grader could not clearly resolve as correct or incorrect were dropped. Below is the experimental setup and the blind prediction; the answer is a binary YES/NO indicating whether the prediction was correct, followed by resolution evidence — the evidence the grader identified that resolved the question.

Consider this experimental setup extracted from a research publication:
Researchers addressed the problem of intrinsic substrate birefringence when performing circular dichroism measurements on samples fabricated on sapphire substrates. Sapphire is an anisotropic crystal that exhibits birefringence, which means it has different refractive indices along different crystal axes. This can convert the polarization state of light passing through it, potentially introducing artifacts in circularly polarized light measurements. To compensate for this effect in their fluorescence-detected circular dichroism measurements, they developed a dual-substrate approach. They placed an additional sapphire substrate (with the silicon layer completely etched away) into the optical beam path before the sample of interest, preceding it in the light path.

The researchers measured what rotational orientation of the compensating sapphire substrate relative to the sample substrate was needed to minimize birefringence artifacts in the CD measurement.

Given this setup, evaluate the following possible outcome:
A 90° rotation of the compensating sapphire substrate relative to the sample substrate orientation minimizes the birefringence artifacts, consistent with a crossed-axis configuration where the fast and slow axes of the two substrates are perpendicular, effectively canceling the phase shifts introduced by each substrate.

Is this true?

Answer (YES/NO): YES